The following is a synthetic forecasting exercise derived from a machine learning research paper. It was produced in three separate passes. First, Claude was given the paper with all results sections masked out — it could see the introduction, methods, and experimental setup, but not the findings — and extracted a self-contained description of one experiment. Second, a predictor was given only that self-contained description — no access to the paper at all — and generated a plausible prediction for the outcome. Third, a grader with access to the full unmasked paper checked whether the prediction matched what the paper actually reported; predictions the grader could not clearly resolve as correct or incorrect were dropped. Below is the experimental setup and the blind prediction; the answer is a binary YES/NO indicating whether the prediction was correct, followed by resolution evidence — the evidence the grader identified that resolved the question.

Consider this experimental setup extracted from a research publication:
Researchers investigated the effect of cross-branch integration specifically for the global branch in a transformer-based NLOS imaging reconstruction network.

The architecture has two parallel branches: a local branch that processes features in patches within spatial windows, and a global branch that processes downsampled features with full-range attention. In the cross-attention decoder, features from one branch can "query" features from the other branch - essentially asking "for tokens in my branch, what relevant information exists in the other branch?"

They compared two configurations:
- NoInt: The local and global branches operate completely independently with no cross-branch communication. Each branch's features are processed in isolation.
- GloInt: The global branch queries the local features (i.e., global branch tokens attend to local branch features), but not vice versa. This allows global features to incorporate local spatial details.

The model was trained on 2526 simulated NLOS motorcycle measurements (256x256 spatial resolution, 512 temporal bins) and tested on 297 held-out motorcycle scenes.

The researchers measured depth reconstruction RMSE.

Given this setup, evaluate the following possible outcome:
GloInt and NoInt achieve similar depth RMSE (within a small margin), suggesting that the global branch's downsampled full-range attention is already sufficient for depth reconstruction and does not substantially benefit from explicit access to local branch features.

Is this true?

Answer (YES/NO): NO